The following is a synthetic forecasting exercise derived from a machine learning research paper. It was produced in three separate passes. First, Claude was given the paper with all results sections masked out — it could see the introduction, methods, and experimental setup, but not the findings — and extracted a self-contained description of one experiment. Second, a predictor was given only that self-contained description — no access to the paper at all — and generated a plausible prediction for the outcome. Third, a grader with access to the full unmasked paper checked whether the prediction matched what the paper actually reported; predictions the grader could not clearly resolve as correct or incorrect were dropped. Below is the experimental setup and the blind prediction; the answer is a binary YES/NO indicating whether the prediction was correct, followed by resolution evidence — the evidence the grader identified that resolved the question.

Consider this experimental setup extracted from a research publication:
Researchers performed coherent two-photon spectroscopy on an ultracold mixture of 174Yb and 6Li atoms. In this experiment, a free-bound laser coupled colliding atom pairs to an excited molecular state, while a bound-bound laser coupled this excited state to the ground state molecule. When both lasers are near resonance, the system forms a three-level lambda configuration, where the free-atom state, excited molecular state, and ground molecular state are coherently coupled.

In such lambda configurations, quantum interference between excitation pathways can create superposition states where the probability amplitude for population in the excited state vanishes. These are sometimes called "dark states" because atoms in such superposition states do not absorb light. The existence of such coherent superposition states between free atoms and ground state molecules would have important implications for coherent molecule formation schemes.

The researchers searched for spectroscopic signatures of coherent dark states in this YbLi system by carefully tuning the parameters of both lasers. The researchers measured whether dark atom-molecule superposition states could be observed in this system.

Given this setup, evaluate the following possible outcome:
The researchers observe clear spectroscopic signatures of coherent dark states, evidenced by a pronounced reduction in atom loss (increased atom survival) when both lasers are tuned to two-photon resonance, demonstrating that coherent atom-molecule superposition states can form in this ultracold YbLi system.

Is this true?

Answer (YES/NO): YES